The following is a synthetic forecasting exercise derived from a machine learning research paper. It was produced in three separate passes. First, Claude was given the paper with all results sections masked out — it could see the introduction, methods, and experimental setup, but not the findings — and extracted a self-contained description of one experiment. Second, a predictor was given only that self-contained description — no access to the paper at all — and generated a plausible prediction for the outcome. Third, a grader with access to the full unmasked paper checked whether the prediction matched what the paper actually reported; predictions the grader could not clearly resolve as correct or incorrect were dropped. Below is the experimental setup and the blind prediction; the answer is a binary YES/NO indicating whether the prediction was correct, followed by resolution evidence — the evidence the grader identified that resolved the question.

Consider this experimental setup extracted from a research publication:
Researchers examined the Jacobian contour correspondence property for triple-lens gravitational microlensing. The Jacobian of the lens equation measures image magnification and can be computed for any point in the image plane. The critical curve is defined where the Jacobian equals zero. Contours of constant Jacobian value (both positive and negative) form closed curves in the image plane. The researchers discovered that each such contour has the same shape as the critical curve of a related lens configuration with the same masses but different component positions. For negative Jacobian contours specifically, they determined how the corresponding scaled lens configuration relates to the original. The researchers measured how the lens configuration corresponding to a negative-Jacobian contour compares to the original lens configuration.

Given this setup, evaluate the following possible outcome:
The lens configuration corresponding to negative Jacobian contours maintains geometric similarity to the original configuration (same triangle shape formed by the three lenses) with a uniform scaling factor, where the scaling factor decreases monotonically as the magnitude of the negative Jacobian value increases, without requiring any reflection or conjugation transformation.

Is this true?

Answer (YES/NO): NO